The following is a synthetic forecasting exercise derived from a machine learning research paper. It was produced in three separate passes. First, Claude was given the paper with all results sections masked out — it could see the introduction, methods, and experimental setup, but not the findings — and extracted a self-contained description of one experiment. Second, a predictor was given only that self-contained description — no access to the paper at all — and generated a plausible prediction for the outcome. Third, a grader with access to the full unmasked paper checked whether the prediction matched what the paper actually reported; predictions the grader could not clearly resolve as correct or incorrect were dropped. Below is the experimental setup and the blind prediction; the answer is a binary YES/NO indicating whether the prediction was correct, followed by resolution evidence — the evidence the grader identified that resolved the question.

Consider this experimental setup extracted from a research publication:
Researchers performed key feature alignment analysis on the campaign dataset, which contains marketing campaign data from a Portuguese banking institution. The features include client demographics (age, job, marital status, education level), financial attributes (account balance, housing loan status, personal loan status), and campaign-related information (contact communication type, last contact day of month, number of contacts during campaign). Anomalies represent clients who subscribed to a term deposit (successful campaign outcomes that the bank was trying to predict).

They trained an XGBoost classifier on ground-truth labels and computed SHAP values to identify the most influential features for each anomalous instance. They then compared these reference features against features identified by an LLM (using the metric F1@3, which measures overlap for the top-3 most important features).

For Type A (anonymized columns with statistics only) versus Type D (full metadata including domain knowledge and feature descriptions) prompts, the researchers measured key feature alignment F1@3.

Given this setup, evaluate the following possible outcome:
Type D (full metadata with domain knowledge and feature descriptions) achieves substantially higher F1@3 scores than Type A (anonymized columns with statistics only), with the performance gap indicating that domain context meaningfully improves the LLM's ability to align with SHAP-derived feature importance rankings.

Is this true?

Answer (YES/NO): YES